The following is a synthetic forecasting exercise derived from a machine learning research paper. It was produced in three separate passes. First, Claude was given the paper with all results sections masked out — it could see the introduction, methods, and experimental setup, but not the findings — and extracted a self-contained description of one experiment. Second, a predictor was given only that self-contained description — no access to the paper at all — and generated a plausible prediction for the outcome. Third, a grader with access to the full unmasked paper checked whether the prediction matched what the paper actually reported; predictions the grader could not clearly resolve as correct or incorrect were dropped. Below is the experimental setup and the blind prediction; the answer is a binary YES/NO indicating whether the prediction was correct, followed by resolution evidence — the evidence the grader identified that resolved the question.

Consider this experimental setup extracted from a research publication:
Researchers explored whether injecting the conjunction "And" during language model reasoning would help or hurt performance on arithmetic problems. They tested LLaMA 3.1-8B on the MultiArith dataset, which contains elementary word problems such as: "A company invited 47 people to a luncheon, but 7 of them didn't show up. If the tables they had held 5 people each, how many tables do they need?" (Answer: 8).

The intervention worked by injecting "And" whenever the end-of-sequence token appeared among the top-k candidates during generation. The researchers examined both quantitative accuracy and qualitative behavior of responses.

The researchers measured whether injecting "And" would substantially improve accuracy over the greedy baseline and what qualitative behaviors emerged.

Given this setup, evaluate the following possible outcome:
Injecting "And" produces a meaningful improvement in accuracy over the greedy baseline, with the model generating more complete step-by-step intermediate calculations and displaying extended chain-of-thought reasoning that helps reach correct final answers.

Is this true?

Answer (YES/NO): NO